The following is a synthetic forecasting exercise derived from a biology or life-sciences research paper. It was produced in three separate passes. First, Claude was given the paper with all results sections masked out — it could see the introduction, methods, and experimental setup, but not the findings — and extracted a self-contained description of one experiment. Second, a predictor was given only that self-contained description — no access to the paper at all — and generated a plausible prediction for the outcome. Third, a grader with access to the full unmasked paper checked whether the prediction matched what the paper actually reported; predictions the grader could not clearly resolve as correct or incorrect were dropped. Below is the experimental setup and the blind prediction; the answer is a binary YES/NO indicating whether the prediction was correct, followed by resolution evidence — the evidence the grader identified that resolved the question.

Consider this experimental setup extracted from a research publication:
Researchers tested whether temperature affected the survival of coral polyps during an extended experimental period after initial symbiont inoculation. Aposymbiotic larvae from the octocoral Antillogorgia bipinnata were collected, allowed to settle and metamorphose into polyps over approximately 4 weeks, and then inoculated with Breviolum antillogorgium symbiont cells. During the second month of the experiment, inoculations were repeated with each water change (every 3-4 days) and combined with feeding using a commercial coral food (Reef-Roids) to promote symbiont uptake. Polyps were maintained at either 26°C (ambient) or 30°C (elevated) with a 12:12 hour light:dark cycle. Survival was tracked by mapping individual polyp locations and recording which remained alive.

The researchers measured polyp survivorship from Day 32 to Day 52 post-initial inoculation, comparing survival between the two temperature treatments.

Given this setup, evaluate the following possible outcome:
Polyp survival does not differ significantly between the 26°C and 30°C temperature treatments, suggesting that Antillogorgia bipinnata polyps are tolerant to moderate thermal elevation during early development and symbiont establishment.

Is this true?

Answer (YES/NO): NO